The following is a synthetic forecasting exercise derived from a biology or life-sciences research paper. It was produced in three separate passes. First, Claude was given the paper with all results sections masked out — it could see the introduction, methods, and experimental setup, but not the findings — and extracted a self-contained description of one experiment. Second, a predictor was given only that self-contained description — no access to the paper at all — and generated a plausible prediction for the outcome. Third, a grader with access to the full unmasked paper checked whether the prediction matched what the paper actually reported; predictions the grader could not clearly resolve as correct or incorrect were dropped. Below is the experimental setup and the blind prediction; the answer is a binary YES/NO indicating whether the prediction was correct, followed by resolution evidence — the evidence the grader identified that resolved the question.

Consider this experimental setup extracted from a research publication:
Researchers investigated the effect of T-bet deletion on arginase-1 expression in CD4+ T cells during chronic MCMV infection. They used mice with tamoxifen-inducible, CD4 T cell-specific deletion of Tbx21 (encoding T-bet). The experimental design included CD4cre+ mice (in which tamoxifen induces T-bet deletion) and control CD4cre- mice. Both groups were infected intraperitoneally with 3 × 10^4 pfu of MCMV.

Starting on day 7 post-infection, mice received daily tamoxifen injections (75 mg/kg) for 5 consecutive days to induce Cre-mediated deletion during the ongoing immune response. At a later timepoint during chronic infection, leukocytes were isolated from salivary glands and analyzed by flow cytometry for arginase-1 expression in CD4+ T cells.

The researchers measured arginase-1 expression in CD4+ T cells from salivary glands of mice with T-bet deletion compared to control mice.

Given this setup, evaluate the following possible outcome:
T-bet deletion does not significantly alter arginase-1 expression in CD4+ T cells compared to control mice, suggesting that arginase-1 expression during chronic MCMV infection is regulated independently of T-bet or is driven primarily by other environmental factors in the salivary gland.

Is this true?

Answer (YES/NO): NO